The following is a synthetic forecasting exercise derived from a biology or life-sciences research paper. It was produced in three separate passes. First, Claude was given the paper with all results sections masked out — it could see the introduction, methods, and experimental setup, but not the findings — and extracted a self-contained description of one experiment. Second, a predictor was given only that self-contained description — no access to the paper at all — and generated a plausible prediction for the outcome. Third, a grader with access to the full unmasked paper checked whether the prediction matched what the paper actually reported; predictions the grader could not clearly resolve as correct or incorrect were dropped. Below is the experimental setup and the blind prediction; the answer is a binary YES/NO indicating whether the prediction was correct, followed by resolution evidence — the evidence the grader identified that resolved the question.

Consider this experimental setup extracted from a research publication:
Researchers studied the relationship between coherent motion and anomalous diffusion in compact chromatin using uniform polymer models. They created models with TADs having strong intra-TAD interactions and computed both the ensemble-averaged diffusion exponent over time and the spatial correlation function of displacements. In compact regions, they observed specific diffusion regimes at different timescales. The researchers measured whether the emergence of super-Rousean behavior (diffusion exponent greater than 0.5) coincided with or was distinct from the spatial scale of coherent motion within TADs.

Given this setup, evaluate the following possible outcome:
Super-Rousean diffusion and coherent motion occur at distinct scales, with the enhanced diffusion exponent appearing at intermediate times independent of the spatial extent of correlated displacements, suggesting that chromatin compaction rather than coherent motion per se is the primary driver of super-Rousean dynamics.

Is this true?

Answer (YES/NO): NO